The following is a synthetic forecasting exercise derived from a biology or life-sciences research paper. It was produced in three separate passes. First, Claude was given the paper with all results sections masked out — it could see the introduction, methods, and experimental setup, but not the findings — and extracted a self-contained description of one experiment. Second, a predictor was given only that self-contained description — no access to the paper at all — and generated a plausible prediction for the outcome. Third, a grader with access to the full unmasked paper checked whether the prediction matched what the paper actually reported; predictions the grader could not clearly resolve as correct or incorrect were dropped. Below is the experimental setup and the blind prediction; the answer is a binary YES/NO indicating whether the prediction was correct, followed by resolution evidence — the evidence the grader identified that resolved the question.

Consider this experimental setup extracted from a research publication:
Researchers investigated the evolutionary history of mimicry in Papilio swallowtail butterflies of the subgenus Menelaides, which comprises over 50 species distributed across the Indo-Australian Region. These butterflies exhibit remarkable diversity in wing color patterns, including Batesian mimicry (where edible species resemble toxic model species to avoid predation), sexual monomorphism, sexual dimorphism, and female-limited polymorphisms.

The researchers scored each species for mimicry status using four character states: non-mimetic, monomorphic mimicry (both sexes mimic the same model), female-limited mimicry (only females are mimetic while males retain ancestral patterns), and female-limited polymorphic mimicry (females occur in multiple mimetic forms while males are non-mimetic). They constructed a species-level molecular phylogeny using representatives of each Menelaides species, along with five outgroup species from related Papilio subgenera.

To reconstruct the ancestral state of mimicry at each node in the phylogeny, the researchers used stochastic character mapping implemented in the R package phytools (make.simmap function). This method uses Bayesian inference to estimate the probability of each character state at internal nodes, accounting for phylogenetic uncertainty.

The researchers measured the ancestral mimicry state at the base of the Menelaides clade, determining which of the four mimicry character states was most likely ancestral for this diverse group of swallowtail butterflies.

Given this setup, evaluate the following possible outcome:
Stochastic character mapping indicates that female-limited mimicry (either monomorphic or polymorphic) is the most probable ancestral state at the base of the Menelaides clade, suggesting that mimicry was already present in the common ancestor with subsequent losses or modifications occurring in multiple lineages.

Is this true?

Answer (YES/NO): NO